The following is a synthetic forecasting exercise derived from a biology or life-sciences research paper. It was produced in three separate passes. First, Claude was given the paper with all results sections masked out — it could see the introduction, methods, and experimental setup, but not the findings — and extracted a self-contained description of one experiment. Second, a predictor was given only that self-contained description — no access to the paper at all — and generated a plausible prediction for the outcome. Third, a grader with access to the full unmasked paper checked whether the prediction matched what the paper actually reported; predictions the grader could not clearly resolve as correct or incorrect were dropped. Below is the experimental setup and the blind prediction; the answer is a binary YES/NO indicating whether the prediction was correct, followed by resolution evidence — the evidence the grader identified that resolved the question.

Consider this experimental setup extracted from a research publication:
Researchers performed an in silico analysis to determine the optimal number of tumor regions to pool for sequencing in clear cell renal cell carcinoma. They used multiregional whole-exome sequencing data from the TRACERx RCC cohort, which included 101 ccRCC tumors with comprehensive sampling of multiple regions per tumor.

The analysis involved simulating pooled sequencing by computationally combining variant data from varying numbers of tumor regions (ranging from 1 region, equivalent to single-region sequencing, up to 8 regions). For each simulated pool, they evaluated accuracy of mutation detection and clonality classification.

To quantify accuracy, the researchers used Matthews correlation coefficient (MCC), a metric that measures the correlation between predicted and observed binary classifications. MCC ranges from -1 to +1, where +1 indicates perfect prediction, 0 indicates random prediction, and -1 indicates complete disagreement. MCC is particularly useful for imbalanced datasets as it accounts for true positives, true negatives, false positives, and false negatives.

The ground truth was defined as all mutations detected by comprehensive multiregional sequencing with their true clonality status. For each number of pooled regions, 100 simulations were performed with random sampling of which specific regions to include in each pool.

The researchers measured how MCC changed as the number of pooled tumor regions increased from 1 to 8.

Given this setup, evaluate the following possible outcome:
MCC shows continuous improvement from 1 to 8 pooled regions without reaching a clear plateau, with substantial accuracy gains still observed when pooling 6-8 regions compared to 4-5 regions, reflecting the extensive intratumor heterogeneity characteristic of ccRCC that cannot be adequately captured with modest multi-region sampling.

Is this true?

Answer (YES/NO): NO